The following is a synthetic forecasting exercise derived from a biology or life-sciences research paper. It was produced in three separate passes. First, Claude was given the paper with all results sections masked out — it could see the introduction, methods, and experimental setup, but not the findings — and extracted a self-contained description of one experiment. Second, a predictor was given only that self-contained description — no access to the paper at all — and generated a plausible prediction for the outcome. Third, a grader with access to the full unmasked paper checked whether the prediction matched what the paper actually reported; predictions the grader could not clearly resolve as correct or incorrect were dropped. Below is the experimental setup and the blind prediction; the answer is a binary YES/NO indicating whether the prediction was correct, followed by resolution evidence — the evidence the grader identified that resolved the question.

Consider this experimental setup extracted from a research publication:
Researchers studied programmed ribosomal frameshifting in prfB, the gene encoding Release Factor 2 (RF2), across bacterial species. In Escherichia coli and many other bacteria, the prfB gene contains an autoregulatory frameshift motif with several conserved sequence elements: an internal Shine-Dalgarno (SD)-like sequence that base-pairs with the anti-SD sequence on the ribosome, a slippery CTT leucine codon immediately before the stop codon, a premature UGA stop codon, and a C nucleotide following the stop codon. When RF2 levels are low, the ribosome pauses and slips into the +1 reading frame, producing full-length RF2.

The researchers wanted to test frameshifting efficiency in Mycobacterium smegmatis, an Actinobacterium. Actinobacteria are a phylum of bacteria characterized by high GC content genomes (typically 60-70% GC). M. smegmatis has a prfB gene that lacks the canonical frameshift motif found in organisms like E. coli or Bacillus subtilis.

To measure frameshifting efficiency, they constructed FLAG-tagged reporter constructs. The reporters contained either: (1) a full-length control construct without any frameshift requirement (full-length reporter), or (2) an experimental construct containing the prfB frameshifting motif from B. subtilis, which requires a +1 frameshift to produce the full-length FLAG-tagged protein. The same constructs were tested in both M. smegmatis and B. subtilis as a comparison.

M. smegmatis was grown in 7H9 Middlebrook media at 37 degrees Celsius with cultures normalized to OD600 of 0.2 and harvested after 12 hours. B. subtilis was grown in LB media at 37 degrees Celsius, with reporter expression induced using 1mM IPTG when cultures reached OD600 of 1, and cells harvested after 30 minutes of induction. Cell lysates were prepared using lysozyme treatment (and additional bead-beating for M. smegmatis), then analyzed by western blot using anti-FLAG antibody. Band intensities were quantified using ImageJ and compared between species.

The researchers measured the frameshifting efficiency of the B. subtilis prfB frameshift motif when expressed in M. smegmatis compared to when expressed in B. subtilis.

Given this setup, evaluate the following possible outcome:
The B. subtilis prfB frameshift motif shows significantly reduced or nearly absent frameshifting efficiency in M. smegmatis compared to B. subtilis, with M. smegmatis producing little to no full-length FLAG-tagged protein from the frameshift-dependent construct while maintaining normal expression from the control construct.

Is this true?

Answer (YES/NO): YES